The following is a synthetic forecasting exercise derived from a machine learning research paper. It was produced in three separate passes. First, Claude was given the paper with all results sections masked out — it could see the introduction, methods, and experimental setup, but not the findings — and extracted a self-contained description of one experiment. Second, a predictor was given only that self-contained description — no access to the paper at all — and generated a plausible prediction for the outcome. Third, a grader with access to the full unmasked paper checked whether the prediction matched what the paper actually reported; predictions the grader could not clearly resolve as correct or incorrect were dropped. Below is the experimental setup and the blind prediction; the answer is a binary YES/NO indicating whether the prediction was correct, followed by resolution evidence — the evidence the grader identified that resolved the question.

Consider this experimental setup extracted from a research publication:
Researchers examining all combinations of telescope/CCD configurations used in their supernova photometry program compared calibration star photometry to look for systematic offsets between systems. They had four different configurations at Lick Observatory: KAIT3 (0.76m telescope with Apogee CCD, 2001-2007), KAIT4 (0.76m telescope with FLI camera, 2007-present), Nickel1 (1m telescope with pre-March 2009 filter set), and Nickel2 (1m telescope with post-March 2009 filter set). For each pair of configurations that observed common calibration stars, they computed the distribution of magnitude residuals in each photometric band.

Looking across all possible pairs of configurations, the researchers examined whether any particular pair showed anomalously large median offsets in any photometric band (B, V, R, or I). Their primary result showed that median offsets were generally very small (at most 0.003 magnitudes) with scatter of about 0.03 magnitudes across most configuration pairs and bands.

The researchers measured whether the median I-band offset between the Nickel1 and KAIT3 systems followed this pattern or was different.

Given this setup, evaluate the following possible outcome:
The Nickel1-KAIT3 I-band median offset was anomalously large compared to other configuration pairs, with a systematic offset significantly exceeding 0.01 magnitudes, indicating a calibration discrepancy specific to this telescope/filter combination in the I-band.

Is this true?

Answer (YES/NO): NO